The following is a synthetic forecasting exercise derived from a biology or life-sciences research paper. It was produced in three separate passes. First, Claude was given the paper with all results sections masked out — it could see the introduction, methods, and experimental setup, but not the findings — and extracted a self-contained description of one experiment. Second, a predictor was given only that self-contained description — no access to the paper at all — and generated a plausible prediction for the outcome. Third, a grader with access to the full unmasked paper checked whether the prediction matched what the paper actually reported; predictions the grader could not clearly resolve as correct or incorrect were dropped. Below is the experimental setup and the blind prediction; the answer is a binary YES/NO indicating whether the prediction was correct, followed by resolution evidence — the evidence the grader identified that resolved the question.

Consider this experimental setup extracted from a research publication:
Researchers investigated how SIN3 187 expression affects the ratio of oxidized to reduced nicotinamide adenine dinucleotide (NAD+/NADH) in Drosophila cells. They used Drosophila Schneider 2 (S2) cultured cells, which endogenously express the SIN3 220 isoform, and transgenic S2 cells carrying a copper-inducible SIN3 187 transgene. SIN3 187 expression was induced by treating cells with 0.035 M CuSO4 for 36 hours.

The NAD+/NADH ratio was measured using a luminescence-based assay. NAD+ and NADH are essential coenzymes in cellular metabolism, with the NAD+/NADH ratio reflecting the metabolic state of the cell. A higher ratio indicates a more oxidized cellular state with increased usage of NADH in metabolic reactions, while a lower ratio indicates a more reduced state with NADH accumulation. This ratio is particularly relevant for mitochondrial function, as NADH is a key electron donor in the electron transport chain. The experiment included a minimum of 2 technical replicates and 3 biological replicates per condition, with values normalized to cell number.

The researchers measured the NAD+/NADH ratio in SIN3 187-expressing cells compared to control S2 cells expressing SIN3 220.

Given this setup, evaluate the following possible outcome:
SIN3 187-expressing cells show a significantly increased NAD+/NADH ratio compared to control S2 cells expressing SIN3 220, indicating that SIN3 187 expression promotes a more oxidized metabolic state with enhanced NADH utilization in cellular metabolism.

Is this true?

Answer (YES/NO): NO